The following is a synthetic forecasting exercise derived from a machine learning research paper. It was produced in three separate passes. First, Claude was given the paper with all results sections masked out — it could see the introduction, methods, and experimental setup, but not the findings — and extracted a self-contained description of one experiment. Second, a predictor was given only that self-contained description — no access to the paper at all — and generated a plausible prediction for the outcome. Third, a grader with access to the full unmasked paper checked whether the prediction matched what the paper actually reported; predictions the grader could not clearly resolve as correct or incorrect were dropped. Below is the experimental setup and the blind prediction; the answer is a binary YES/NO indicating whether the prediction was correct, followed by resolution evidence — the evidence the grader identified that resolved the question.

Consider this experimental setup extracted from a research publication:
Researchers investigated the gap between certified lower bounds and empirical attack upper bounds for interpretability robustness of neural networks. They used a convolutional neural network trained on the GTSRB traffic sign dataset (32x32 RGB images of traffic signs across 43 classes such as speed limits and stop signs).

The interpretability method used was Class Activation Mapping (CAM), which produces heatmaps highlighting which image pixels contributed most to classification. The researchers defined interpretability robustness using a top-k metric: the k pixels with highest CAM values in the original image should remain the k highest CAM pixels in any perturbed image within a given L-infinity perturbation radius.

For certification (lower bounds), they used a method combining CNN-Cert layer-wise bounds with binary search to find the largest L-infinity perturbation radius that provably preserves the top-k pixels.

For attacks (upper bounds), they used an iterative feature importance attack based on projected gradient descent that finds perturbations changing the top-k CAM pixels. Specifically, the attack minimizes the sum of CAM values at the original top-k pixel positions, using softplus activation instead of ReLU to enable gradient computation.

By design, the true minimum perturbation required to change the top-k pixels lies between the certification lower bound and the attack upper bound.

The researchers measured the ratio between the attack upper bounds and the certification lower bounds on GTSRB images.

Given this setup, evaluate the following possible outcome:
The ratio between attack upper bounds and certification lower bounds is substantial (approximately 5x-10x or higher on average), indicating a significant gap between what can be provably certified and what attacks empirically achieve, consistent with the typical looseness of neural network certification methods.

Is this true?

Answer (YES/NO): NO